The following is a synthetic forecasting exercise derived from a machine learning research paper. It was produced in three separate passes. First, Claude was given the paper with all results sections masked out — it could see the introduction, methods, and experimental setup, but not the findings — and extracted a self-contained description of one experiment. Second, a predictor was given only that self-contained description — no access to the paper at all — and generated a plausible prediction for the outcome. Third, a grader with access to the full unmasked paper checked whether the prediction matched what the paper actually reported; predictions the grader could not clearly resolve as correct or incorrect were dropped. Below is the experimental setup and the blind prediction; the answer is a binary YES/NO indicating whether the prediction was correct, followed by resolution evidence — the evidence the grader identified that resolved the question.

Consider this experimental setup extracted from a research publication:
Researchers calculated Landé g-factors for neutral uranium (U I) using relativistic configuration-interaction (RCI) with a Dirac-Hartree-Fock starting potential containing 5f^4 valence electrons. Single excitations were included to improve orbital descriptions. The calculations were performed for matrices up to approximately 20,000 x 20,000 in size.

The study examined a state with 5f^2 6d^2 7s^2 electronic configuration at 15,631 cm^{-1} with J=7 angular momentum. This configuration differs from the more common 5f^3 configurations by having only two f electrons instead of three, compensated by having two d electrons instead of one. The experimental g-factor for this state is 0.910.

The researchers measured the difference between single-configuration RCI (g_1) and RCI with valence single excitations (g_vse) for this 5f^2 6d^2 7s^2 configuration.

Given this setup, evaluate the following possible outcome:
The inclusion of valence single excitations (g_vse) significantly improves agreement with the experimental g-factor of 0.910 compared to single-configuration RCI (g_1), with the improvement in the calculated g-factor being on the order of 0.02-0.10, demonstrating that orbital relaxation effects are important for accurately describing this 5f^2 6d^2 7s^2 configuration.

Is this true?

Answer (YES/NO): NO